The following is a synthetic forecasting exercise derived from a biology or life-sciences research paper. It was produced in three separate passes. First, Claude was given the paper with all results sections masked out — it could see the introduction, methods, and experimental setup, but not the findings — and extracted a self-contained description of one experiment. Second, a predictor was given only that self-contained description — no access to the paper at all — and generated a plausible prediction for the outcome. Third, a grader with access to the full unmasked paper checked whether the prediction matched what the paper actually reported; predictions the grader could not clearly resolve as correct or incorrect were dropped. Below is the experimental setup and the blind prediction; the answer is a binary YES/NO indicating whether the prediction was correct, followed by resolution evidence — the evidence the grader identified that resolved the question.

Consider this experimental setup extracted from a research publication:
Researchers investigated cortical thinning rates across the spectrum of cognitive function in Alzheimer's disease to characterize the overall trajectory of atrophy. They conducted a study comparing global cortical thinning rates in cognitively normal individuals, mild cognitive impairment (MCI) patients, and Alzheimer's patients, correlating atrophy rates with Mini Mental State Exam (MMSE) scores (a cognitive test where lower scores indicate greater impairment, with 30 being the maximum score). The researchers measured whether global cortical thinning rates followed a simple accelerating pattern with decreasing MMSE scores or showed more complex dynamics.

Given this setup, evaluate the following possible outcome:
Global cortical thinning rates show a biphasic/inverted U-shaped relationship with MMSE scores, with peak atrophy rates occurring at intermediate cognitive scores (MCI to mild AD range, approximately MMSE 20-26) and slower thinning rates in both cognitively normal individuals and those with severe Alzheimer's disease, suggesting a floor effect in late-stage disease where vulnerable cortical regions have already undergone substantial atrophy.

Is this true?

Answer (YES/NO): YES